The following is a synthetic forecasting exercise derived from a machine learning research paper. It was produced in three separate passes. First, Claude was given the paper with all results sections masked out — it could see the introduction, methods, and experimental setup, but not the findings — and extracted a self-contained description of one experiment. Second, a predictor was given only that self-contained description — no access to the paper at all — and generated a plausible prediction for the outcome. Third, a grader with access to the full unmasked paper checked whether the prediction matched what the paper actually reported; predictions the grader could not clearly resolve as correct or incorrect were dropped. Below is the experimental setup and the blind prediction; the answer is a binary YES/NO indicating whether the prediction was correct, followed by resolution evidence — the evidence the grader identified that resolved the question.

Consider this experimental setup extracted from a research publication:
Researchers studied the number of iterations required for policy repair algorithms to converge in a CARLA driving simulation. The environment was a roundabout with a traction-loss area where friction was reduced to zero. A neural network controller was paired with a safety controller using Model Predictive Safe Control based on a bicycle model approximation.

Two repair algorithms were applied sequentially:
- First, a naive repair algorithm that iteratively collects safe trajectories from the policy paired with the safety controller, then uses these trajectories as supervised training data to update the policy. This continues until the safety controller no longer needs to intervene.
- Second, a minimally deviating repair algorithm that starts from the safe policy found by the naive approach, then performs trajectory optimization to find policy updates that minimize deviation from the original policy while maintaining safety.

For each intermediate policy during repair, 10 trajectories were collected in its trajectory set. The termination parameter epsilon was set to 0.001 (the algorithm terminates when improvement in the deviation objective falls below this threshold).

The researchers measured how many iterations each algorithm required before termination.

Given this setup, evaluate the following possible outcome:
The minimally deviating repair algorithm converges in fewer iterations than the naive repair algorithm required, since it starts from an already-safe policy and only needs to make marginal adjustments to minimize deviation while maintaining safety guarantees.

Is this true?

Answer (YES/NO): NO